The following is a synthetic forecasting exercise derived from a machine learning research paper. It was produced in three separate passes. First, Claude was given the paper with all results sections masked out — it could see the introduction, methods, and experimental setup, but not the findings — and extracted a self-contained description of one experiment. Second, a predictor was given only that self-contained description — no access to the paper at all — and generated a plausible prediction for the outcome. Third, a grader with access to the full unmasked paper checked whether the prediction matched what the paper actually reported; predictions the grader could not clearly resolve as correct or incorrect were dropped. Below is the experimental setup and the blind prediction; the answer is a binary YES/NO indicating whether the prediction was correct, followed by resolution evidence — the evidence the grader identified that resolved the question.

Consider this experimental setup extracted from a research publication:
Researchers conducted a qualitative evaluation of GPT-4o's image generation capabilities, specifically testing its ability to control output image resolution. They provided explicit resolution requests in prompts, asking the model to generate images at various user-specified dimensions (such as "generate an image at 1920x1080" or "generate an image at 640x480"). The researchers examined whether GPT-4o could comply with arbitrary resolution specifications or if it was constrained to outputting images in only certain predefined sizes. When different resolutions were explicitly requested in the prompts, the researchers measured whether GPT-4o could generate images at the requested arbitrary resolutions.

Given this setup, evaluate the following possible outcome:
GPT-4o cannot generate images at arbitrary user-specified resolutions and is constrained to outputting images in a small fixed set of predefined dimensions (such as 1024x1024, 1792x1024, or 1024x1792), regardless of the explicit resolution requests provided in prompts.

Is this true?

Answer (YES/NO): YES